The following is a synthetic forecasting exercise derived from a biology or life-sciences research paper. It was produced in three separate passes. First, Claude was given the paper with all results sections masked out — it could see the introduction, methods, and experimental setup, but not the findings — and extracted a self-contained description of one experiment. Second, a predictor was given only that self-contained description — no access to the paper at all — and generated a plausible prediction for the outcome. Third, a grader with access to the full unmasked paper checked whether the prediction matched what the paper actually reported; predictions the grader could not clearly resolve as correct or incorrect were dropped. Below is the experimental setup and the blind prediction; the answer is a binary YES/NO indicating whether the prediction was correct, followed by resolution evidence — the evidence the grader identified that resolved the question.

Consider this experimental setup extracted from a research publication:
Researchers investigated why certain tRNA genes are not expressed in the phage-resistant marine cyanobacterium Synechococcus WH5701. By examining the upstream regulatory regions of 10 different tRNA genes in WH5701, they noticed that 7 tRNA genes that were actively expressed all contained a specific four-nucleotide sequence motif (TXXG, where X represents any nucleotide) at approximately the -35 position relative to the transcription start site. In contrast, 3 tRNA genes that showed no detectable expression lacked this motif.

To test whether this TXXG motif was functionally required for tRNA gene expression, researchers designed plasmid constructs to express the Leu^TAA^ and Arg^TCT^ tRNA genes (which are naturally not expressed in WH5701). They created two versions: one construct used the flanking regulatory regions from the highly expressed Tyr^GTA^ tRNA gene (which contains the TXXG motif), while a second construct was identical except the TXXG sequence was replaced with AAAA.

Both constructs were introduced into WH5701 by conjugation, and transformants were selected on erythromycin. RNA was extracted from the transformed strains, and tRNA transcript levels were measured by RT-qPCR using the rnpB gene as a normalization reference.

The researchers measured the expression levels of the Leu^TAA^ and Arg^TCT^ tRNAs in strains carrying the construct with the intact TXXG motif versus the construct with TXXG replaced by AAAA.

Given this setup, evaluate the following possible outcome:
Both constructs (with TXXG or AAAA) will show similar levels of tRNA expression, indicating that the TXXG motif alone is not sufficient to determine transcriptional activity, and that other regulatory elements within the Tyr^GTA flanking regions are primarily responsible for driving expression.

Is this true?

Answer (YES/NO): NO